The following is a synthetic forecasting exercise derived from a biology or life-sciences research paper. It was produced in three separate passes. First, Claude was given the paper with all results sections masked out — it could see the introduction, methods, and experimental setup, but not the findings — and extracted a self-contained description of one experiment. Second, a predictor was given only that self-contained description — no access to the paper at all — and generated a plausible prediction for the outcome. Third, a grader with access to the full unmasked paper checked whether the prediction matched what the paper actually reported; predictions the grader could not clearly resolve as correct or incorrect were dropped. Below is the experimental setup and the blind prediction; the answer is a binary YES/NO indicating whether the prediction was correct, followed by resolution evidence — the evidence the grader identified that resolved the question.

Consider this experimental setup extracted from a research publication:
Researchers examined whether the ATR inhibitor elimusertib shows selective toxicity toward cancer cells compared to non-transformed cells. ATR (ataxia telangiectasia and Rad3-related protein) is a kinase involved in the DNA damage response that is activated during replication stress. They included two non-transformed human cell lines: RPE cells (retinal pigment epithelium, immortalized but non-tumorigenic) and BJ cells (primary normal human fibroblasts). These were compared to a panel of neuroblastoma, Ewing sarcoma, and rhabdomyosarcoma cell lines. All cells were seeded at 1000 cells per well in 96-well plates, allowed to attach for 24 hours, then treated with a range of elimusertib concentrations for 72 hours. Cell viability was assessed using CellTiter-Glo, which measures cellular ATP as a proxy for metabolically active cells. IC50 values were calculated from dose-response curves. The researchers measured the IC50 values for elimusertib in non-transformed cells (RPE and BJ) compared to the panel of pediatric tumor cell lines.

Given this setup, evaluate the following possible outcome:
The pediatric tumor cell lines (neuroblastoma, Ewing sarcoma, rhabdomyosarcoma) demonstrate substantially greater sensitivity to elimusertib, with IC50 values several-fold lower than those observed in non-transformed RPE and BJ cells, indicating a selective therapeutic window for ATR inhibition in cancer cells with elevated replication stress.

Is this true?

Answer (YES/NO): NO